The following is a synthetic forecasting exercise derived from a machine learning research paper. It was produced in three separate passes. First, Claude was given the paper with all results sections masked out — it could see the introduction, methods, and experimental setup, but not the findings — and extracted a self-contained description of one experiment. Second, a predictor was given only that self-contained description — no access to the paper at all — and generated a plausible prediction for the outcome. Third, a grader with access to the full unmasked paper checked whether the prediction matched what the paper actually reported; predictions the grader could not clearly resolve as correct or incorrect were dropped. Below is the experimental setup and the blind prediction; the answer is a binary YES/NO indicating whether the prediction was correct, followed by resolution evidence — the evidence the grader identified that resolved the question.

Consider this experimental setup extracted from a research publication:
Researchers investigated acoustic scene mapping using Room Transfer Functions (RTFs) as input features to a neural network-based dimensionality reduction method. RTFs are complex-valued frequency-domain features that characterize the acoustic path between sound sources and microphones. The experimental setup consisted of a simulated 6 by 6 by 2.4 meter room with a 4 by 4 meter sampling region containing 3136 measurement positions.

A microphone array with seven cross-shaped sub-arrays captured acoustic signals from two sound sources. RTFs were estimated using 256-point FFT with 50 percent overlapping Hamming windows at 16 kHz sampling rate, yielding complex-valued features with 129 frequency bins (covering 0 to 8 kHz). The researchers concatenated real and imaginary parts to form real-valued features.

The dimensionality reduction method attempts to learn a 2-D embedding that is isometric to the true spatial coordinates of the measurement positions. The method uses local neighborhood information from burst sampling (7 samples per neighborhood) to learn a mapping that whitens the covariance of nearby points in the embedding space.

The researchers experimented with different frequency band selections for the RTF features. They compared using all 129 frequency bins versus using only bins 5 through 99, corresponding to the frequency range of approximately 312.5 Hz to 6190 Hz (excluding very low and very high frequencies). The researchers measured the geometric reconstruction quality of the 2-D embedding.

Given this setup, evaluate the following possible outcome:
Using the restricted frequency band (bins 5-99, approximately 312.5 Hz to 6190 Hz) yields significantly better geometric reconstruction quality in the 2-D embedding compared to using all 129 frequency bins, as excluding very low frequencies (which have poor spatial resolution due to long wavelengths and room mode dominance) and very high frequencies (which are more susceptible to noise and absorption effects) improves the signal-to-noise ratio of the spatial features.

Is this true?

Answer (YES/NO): YES